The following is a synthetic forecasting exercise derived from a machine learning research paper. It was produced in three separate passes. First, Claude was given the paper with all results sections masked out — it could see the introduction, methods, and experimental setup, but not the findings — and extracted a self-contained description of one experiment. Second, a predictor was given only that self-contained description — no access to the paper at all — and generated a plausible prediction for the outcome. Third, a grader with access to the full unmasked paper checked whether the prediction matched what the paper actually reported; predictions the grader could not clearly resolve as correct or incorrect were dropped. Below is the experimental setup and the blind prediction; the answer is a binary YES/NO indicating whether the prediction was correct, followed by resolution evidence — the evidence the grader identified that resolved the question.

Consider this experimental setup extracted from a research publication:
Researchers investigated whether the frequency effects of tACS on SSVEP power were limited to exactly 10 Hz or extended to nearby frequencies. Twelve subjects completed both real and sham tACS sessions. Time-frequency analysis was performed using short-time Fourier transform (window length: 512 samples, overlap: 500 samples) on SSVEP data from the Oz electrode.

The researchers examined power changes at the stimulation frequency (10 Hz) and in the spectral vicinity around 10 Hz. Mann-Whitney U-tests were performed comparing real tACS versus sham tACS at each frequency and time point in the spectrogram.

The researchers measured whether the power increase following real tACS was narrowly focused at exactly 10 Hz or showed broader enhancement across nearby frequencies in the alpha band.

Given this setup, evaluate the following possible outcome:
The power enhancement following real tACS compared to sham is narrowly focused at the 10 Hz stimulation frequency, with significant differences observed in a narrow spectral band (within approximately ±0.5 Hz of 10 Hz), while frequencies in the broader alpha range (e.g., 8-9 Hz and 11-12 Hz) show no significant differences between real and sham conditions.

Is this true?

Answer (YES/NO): NO